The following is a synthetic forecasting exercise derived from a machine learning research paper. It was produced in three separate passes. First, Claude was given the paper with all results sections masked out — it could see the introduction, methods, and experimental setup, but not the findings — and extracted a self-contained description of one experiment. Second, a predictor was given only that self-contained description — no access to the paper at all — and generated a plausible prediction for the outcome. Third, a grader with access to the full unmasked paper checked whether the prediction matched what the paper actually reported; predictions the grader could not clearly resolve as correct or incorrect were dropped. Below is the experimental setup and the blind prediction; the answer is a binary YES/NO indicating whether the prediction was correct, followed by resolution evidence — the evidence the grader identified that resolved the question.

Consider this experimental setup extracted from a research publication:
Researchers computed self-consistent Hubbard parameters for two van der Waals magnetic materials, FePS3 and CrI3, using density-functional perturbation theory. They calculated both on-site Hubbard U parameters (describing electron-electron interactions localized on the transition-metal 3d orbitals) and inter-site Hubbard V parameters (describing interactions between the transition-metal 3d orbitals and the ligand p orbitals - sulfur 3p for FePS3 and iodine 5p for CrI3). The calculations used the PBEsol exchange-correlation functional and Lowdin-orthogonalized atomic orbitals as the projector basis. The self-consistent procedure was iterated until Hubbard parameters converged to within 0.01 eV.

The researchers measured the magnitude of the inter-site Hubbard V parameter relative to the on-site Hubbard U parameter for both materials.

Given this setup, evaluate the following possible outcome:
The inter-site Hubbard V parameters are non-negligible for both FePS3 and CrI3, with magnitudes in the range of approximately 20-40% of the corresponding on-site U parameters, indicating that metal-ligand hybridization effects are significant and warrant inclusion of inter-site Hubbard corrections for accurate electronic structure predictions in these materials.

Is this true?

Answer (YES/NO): NO